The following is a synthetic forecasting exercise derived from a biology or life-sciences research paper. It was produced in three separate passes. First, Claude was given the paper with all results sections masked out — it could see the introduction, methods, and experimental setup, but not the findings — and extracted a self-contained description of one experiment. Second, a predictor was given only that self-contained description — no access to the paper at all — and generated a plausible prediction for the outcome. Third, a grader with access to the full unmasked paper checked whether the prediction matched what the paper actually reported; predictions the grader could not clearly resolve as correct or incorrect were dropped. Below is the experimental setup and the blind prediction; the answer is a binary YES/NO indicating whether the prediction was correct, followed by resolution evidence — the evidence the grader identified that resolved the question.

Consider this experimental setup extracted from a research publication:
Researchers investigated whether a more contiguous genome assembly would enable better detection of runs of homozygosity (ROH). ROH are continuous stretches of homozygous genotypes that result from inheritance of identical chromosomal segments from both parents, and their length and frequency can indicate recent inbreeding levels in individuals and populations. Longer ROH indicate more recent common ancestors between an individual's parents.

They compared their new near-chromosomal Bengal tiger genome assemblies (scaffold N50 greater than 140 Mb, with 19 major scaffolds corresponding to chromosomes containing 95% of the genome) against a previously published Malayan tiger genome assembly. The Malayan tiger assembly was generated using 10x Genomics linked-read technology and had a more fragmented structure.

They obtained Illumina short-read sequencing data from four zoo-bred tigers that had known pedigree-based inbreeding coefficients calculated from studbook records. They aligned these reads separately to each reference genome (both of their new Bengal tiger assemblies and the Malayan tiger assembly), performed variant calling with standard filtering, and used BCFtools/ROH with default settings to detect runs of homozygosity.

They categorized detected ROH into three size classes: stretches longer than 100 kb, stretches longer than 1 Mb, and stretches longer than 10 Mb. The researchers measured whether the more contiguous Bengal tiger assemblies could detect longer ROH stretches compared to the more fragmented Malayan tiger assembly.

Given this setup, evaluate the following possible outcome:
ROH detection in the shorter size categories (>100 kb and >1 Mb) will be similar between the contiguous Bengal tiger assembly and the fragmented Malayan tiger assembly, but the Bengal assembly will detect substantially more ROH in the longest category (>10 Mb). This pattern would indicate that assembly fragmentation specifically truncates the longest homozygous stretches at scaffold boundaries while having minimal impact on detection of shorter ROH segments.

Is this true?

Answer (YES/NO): NO